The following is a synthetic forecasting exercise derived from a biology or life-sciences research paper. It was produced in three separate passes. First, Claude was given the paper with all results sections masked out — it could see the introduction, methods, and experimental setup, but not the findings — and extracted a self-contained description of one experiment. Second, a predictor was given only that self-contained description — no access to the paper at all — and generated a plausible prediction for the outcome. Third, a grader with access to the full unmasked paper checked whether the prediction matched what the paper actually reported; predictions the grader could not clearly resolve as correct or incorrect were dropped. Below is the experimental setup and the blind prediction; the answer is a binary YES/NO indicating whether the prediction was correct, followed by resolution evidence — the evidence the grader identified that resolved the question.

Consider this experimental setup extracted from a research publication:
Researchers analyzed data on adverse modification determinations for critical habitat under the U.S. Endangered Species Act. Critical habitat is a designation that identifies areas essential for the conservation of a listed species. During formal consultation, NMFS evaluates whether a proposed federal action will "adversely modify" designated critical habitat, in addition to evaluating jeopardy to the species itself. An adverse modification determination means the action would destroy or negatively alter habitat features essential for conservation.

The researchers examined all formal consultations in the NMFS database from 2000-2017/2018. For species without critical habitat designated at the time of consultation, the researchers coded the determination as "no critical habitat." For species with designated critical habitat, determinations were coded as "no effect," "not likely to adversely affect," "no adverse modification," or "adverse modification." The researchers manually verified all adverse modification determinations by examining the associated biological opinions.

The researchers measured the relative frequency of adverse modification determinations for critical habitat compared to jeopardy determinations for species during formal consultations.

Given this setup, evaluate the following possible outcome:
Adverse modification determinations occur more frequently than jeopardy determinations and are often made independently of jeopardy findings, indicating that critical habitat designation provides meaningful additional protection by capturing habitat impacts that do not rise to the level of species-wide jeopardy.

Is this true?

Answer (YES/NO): NO